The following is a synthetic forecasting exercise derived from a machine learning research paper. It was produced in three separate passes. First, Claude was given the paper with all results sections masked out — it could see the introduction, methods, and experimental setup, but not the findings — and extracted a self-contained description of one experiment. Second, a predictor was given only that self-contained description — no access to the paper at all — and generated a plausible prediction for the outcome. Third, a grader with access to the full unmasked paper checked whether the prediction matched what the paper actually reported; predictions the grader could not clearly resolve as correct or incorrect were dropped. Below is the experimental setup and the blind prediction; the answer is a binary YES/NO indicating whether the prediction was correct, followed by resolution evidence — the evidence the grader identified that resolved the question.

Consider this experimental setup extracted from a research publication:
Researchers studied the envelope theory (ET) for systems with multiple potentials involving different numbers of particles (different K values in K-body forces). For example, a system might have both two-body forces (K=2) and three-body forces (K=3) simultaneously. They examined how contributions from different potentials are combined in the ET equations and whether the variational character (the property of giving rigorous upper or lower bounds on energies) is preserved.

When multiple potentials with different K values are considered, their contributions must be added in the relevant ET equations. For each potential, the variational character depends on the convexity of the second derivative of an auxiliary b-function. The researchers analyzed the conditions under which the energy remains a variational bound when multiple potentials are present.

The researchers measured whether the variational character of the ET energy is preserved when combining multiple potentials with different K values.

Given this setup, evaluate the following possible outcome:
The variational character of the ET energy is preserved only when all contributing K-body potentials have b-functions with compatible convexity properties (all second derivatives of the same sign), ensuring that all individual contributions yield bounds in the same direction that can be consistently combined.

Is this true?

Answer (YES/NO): YES